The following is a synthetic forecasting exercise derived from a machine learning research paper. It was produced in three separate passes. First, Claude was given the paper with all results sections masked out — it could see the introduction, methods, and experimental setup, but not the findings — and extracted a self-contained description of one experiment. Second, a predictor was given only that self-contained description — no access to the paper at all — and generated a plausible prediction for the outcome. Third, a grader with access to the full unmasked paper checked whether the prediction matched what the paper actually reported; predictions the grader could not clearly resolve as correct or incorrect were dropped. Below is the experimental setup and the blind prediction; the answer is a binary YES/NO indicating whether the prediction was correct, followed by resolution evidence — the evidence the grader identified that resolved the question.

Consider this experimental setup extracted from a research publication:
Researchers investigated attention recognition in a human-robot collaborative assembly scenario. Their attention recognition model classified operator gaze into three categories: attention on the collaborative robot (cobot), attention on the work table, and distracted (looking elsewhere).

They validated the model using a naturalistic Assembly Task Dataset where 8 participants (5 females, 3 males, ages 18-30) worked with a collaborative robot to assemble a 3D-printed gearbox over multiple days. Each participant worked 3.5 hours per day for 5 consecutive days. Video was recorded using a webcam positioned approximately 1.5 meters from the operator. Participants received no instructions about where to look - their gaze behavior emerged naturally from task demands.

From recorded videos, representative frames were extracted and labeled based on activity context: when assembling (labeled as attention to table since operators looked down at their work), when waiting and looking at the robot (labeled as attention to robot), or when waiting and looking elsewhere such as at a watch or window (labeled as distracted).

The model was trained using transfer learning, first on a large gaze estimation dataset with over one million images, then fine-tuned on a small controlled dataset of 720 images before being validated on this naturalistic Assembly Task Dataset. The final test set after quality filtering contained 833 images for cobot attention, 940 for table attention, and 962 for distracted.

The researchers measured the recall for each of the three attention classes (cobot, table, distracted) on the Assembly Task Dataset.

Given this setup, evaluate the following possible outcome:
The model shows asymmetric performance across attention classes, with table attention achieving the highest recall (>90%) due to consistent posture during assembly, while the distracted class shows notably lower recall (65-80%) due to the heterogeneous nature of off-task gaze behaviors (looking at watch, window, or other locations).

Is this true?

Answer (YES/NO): NO